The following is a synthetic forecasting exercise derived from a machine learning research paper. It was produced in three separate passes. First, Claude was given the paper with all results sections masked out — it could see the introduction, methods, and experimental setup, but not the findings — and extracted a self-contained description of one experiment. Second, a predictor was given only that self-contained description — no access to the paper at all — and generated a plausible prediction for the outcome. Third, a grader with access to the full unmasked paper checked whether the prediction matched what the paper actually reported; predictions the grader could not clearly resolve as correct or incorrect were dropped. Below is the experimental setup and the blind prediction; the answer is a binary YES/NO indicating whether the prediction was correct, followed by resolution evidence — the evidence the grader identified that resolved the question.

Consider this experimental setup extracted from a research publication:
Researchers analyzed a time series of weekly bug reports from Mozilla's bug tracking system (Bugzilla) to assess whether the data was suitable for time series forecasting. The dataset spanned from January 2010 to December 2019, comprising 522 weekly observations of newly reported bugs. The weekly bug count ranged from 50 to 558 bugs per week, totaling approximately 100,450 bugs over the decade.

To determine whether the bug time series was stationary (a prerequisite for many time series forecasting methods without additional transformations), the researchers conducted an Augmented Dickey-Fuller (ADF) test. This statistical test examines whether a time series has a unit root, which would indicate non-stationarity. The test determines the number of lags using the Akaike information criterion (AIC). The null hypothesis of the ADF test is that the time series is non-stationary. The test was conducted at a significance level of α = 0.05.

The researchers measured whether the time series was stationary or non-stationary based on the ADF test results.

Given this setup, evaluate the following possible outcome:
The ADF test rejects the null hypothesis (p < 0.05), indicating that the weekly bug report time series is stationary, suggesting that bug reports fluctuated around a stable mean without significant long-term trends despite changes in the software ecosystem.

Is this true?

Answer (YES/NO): YES